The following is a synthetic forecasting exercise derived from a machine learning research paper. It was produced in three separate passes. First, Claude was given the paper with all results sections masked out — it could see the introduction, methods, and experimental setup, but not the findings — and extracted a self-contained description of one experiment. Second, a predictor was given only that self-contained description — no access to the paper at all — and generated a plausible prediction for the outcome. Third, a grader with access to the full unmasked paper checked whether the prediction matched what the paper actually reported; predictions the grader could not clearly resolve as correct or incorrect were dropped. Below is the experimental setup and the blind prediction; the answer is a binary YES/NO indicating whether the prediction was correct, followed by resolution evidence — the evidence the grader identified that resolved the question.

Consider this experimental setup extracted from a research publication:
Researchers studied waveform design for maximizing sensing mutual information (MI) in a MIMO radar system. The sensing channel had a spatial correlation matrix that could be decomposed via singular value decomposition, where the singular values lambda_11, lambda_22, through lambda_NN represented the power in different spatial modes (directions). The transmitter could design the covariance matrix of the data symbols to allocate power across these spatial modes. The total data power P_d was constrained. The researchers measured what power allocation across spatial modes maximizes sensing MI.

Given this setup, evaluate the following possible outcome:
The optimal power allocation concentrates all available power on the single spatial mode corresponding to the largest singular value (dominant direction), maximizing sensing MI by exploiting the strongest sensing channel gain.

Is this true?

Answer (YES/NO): NO